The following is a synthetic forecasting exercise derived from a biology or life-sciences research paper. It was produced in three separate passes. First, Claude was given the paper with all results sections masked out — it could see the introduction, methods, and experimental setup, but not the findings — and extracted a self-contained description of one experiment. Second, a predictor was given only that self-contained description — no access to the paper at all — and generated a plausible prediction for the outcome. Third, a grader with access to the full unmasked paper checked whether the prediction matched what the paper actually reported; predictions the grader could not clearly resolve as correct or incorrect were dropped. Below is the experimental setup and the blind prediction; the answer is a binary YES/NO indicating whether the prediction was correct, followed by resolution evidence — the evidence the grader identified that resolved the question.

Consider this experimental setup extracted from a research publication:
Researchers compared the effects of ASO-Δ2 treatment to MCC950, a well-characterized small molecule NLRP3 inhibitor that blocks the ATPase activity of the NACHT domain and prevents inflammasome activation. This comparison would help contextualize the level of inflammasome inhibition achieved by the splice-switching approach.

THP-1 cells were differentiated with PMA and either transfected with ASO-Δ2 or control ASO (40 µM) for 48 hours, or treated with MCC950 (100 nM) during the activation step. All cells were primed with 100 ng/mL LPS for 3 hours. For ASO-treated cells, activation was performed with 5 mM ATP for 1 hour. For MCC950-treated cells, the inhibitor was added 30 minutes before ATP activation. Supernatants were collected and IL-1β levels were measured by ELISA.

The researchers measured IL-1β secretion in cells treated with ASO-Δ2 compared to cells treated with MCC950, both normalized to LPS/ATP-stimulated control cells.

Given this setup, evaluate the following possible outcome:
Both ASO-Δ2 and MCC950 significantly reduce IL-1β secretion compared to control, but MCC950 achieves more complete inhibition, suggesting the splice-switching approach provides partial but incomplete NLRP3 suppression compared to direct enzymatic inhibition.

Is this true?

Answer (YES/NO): NO